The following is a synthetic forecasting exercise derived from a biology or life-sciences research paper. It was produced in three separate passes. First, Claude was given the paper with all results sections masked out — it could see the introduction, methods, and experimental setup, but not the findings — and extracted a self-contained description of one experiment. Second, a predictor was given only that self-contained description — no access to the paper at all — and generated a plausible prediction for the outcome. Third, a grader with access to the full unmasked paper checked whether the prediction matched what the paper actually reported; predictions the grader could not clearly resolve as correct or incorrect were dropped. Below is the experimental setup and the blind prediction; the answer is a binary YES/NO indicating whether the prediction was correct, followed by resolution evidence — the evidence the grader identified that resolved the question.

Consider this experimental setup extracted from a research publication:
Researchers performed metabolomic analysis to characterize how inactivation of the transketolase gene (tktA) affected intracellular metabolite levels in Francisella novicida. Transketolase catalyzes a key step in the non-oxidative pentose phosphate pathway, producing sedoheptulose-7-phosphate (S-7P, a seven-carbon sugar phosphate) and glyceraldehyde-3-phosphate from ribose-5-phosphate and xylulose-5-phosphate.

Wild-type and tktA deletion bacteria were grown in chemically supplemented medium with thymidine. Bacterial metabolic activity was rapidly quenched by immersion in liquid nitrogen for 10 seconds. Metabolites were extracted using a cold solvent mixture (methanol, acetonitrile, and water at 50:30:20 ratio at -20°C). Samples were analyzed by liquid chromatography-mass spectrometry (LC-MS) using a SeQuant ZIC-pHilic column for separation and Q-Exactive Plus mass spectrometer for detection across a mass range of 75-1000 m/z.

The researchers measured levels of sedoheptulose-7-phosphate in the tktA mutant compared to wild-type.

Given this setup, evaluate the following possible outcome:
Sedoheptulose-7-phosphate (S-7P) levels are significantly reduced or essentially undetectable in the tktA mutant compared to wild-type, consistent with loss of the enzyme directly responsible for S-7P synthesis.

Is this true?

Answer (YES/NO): YES